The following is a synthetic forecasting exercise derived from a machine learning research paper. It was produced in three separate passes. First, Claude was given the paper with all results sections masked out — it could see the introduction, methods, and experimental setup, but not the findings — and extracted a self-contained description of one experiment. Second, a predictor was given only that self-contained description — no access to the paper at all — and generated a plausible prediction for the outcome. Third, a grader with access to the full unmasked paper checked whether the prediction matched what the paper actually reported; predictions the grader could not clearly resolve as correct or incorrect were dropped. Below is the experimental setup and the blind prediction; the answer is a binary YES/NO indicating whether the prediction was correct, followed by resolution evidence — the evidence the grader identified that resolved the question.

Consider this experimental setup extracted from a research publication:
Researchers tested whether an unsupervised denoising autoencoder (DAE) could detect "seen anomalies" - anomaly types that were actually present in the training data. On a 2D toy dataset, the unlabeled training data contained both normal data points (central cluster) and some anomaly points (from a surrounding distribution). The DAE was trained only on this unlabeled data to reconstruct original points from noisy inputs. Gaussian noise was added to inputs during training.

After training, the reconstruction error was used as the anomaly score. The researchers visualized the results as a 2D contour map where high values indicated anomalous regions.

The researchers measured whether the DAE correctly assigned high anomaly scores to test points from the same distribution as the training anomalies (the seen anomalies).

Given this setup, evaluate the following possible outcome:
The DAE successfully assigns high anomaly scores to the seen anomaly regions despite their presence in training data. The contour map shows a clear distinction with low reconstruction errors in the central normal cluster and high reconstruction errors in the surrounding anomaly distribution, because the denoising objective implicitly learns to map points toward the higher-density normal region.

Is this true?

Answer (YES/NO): NO